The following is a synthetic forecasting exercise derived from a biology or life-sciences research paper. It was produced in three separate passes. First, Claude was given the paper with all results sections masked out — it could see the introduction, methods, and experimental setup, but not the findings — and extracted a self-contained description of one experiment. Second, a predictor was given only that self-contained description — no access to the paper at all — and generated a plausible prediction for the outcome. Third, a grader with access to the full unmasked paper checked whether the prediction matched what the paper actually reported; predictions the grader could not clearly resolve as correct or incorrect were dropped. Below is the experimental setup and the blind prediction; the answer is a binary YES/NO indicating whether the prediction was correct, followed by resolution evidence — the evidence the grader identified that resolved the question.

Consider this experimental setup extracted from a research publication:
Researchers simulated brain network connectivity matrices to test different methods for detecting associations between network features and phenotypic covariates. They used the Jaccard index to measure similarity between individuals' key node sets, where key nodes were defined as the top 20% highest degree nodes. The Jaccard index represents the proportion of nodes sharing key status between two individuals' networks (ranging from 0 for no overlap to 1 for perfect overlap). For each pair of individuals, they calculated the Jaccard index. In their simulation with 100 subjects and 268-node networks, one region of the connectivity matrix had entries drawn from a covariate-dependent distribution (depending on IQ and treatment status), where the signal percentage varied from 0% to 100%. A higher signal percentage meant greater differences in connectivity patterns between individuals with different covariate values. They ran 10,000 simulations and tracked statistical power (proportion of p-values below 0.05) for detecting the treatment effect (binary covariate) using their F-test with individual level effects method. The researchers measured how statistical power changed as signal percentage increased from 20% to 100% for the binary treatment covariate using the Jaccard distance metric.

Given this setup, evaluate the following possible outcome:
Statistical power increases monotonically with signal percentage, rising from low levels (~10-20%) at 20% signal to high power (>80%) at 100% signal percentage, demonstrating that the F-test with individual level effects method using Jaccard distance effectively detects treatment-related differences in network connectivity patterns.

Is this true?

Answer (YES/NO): NO